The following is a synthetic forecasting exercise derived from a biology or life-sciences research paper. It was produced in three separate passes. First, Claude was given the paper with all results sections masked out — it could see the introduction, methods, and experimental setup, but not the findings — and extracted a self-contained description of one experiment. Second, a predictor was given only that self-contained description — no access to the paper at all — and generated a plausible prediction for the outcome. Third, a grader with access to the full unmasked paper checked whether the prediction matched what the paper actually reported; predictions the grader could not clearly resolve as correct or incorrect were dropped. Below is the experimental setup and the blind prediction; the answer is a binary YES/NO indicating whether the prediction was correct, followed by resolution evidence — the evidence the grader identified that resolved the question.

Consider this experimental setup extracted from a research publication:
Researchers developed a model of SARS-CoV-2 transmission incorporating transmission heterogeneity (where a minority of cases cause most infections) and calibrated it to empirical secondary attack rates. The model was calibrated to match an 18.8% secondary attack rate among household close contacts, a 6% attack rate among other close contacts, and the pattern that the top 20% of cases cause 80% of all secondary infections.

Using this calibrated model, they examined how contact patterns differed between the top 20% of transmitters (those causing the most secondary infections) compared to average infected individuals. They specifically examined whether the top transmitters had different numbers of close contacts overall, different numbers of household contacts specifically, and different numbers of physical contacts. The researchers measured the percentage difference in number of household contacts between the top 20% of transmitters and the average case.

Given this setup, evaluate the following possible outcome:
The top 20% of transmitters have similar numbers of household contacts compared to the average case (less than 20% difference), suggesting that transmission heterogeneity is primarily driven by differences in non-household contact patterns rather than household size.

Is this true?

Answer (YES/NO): NO